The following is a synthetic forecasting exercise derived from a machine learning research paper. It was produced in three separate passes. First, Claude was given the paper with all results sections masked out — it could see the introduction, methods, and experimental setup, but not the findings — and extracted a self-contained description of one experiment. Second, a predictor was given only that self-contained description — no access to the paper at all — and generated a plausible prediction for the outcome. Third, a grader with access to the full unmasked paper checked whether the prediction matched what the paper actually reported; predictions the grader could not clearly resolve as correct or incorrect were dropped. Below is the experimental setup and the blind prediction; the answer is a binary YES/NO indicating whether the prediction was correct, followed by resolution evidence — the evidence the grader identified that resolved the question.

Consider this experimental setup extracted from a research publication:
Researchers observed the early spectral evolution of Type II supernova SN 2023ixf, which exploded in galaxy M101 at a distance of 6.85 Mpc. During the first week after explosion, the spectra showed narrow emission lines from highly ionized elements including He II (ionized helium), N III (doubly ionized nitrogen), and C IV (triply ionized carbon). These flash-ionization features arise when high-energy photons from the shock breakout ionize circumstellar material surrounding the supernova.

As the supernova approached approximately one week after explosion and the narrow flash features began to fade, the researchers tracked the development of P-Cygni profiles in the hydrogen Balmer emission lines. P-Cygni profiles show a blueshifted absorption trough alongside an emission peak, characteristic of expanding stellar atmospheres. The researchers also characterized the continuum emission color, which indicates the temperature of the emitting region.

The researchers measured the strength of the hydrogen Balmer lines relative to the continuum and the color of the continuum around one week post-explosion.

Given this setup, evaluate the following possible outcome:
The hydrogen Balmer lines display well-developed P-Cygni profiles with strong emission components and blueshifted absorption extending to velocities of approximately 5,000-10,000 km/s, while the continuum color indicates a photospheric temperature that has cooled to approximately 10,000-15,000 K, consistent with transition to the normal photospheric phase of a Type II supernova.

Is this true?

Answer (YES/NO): NO